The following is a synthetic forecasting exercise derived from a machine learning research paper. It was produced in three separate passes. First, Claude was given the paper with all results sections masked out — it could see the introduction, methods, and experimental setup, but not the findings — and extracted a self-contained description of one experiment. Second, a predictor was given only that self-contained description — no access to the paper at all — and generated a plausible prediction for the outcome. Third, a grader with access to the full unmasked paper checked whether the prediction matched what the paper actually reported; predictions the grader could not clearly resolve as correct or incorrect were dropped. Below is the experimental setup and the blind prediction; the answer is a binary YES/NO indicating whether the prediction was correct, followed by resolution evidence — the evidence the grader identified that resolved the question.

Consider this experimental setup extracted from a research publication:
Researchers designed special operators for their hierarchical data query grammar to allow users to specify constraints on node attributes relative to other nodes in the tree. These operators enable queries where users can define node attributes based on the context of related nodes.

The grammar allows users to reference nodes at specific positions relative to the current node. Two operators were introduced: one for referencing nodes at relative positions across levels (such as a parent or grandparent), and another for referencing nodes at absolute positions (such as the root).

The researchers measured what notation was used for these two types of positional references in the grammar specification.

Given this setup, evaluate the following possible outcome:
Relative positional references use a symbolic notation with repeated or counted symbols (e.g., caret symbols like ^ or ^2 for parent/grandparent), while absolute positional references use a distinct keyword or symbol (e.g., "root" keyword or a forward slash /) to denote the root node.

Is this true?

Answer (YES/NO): NO